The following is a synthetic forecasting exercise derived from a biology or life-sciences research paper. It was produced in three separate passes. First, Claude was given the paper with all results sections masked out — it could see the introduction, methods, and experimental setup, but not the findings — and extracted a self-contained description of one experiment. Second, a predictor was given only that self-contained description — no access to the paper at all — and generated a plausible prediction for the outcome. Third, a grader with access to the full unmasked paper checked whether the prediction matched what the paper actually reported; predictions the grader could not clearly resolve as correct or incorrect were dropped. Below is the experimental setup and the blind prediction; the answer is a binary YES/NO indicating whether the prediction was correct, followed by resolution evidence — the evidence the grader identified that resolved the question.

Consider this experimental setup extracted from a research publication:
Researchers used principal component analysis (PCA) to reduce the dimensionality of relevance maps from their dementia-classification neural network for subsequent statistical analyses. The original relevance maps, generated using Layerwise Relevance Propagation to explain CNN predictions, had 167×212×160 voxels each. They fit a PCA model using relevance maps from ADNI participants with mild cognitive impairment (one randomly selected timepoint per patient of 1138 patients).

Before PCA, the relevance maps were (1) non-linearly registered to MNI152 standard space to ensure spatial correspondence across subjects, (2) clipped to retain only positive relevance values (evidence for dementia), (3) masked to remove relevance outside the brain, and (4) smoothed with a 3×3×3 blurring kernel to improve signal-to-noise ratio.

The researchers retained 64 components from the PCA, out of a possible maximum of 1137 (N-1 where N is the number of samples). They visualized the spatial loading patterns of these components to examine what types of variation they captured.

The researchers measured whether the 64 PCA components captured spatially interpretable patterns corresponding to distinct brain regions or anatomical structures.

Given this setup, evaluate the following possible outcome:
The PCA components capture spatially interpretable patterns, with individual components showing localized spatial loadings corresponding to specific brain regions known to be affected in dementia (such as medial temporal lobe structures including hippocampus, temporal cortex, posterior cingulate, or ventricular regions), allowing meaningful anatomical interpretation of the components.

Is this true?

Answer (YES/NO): YES